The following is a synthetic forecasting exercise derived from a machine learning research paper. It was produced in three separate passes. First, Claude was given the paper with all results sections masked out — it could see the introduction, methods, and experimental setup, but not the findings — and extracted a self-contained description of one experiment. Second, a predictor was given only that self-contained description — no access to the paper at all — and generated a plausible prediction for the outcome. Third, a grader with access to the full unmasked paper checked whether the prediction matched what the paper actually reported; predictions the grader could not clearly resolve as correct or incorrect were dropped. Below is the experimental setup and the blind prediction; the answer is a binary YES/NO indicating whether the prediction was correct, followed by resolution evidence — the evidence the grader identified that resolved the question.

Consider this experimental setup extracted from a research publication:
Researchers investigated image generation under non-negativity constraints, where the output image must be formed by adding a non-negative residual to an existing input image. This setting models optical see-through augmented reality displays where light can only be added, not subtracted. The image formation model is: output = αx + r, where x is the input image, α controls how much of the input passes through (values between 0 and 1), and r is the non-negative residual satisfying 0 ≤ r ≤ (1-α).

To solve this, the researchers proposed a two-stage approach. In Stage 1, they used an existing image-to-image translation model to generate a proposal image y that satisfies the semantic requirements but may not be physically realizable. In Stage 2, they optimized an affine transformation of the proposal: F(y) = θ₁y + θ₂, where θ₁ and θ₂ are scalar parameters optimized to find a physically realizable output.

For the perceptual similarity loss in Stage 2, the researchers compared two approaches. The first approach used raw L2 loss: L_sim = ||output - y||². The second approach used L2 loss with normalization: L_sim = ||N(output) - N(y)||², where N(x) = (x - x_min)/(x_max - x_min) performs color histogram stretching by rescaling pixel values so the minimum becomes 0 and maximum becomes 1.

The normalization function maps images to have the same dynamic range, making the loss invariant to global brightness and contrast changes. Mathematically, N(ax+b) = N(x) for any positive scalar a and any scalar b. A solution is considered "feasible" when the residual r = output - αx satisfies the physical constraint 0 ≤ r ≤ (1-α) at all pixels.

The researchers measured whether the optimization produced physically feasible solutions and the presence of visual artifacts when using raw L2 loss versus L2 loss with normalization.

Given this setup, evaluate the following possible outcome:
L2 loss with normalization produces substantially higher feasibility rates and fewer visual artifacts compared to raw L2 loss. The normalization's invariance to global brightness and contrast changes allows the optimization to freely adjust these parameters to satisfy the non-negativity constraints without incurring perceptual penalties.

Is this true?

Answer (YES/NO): YES